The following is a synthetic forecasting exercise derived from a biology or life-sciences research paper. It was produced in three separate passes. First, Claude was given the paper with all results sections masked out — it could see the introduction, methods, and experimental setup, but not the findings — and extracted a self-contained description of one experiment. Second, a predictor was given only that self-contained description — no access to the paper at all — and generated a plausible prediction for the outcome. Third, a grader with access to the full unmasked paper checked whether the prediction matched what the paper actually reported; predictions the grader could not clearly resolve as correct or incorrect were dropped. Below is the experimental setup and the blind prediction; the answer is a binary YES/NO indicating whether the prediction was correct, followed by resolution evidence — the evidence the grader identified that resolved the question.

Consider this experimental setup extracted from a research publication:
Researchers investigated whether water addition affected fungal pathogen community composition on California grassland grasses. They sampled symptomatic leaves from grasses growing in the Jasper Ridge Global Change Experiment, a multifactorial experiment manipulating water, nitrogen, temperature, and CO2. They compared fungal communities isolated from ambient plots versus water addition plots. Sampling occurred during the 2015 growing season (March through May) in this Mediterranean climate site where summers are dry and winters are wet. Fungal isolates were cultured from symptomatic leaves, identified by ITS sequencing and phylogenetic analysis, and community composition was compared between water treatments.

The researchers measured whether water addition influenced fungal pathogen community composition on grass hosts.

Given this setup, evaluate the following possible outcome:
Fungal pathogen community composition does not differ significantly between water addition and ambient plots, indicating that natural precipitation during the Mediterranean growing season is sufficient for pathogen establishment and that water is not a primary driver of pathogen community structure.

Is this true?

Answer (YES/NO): YES